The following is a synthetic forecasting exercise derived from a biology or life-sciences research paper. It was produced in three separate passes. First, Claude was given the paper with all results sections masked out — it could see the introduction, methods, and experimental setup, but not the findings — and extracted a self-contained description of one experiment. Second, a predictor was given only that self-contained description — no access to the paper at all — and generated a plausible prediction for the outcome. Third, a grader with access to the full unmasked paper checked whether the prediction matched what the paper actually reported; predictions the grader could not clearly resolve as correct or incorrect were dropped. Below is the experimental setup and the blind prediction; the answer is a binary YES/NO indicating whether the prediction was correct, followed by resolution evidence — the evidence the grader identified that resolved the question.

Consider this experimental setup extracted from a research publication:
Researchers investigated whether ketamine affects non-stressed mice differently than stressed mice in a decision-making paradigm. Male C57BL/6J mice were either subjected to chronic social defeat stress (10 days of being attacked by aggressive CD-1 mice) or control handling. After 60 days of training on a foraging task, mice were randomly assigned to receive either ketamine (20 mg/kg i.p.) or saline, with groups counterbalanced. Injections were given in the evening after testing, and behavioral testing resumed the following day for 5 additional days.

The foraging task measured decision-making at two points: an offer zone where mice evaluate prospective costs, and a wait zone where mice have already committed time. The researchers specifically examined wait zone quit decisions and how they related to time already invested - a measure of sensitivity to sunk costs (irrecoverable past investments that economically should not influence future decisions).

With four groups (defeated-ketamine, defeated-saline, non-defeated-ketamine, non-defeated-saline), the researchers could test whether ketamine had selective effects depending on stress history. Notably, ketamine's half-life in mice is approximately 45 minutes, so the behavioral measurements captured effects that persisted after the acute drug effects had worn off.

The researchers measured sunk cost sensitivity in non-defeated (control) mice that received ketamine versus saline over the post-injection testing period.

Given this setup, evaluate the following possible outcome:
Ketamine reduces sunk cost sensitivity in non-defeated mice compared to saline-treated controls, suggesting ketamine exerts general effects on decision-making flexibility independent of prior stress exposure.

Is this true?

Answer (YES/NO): YES